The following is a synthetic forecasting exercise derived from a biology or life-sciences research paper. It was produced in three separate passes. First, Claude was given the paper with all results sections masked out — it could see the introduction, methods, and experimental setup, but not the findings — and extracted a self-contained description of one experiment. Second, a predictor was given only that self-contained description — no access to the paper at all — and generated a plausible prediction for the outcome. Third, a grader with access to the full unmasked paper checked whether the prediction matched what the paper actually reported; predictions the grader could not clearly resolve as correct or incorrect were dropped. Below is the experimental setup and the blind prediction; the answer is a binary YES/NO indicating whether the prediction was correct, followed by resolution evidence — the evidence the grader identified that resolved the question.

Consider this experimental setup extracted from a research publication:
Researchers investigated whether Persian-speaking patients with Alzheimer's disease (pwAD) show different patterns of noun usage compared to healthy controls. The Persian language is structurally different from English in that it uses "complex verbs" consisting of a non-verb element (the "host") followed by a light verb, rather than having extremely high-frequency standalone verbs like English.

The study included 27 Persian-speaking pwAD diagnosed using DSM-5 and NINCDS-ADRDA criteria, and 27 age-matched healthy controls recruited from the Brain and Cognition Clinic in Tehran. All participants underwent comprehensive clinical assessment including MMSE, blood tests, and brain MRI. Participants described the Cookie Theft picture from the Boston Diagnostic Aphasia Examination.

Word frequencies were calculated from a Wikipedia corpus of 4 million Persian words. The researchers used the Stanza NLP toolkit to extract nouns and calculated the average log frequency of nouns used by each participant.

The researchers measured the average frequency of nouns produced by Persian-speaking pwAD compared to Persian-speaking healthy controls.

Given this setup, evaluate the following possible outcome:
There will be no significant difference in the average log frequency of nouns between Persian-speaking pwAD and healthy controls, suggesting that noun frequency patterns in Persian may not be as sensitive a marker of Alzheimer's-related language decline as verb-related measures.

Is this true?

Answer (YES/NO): YES